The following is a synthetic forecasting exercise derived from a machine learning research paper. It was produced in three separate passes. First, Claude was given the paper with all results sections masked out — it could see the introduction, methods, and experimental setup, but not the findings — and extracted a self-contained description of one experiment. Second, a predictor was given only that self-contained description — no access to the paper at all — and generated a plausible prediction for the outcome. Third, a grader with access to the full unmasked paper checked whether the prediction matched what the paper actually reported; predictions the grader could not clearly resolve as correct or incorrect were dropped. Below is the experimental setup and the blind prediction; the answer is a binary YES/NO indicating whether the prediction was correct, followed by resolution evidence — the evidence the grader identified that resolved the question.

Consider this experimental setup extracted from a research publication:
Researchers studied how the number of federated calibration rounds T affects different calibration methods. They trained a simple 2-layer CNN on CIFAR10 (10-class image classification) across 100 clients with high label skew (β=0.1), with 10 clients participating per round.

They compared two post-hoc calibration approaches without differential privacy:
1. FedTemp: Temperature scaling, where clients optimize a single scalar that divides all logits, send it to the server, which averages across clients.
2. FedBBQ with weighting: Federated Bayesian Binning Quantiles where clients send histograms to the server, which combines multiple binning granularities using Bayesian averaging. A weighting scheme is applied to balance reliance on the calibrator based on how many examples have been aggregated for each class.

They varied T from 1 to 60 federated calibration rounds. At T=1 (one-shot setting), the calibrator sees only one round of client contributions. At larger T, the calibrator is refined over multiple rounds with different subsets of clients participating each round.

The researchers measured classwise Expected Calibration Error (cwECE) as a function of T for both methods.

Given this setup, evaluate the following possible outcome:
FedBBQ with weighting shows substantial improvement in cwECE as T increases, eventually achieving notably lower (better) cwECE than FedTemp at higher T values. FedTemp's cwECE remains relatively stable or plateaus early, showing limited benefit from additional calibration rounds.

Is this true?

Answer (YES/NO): YES